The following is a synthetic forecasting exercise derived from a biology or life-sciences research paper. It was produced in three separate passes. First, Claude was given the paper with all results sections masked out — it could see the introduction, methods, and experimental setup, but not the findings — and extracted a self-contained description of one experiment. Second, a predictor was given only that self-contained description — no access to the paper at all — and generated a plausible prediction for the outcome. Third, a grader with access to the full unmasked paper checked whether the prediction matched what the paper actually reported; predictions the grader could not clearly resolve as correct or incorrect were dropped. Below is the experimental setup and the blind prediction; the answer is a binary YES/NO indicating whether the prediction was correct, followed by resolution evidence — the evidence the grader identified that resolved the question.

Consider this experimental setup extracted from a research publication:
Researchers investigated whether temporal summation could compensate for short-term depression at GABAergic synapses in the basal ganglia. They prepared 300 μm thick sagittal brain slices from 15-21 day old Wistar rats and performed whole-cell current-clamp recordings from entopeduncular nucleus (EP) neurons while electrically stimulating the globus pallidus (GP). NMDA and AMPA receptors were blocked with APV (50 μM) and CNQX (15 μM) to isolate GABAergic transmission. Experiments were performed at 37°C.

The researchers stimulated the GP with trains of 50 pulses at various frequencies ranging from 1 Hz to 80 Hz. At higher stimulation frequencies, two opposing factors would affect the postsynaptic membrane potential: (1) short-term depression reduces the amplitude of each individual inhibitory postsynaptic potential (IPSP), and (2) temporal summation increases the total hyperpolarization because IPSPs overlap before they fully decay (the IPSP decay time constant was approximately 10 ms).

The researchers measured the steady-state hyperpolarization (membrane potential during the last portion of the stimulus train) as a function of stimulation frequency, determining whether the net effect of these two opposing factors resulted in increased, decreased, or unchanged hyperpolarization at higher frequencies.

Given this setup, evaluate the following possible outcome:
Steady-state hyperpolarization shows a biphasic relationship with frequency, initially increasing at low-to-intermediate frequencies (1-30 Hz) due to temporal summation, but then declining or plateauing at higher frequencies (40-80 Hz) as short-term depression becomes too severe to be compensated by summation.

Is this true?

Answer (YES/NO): NO